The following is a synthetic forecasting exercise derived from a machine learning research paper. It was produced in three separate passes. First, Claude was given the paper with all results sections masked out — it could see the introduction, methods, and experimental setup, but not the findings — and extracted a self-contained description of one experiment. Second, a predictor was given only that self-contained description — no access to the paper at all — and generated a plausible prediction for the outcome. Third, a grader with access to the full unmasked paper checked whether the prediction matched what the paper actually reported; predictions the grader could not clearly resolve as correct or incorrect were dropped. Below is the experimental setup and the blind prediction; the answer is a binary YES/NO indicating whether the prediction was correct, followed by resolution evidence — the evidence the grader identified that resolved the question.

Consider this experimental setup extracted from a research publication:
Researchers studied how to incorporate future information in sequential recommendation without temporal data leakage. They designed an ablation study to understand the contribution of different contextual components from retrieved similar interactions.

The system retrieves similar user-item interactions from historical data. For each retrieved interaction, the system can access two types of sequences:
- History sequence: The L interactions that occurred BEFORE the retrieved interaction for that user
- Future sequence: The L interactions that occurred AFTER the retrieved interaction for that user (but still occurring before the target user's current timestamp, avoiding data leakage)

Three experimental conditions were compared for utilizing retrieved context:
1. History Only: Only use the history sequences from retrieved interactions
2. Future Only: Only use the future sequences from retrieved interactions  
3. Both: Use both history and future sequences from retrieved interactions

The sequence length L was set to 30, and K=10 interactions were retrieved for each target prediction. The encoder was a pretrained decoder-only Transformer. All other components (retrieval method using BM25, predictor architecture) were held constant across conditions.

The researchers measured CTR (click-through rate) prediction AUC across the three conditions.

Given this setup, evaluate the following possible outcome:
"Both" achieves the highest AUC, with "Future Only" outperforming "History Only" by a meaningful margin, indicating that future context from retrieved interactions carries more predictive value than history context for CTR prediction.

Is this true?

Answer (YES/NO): NO